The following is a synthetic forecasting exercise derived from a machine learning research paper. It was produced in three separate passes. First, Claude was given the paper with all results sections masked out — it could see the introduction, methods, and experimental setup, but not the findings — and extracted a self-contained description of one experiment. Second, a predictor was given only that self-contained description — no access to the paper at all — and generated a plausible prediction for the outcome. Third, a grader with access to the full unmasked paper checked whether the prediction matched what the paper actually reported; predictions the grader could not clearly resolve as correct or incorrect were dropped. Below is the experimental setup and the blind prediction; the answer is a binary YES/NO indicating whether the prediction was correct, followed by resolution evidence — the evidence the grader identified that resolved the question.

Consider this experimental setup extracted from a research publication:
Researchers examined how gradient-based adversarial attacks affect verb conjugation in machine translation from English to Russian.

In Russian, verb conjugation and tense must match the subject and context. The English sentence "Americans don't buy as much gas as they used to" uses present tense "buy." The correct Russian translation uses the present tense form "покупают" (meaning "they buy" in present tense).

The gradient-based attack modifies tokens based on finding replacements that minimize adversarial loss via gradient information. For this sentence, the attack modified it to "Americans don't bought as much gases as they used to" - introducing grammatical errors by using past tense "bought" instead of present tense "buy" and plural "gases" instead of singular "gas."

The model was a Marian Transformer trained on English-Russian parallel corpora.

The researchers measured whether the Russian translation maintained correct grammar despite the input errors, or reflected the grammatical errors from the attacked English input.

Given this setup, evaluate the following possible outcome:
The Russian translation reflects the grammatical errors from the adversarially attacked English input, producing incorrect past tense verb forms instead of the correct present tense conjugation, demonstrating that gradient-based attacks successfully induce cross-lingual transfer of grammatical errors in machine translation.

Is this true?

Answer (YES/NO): YES